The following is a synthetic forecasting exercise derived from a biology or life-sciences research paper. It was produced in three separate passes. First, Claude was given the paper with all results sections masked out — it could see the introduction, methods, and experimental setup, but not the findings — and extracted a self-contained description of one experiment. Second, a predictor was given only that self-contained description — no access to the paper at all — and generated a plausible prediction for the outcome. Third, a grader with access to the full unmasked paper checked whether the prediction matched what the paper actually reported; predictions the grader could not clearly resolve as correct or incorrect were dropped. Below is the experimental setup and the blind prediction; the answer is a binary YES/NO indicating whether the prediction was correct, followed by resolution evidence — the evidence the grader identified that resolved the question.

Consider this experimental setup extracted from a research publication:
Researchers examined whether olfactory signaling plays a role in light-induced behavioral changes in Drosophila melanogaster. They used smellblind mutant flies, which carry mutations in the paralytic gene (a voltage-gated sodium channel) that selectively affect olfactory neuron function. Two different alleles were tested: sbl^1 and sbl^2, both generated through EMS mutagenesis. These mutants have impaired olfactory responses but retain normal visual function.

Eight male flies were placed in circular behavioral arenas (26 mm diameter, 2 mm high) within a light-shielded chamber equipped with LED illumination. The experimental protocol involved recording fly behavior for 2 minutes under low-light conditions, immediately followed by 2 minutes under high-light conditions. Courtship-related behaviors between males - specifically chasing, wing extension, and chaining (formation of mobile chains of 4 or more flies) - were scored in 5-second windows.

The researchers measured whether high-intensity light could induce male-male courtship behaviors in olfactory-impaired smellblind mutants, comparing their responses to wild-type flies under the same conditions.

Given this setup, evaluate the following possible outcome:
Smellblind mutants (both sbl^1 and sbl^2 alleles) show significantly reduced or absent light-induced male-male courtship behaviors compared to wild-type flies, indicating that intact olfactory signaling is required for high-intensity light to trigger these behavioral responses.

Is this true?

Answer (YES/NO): NO